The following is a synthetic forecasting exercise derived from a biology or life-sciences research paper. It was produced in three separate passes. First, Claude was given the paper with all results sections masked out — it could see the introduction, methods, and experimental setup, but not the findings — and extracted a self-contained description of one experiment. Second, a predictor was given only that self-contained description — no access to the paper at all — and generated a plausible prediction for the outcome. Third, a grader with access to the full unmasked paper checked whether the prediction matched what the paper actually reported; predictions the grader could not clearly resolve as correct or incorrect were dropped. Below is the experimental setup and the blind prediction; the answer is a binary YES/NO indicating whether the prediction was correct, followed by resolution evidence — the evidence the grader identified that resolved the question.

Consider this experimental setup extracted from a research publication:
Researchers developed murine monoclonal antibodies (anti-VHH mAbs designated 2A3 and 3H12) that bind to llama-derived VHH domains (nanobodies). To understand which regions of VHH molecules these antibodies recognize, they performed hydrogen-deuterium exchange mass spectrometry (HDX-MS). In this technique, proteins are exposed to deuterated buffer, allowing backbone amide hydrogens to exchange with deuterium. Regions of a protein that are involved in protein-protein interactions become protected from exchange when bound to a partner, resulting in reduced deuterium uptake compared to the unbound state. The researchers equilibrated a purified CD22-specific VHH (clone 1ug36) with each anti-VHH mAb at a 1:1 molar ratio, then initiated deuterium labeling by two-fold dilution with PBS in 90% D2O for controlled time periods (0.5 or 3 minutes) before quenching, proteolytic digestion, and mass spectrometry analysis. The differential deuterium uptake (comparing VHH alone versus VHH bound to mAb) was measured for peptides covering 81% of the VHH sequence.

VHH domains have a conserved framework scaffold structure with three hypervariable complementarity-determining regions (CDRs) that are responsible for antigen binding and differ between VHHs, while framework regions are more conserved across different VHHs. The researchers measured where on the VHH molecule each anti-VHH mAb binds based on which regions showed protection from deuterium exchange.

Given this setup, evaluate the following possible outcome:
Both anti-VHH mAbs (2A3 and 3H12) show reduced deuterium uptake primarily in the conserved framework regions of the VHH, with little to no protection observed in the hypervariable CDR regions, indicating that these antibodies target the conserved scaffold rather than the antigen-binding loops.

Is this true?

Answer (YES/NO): YES